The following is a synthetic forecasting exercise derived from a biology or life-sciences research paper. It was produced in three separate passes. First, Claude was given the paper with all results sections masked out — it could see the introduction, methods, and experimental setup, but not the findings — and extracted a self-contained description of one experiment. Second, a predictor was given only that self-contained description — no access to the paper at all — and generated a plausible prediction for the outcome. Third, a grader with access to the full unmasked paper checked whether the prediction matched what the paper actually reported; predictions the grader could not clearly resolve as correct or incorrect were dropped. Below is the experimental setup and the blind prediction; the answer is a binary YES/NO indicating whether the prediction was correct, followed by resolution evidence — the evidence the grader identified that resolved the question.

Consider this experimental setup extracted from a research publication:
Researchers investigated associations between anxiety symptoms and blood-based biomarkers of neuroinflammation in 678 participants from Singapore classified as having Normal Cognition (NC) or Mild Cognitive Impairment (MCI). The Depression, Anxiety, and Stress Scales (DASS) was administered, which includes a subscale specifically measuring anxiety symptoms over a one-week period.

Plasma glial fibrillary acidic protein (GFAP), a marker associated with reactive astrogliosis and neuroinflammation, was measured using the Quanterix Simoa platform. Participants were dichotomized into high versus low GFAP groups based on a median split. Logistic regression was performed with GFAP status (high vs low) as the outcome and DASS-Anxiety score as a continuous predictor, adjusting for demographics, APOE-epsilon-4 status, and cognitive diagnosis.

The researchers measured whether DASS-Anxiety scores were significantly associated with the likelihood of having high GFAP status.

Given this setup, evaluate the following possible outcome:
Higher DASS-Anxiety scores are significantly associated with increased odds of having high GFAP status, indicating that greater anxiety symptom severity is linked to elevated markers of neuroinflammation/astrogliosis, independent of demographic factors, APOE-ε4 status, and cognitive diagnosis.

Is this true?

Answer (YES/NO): NO